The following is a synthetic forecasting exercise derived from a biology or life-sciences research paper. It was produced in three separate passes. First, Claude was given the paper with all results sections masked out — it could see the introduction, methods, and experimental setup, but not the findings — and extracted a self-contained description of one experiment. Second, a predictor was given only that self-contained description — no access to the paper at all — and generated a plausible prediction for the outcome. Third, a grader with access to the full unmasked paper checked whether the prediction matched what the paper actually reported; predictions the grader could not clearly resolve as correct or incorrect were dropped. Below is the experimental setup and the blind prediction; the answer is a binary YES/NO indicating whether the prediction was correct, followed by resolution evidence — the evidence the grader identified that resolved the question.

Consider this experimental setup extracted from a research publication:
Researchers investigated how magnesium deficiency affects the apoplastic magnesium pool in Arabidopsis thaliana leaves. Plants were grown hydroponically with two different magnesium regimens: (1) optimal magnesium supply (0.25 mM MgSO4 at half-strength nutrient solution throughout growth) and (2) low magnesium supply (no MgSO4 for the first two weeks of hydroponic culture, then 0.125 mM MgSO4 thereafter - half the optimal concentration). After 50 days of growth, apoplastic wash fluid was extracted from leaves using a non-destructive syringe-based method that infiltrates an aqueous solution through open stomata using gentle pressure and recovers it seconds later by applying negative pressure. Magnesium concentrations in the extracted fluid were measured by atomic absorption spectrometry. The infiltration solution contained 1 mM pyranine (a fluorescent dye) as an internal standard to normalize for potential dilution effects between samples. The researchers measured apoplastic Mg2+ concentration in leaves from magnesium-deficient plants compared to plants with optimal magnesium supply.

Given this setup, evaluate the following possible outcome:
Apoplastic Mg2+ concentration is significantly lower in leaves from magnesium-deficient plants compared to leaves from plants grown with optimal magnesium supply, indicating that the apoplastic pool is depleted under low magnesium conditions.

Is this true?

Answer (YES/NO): YES